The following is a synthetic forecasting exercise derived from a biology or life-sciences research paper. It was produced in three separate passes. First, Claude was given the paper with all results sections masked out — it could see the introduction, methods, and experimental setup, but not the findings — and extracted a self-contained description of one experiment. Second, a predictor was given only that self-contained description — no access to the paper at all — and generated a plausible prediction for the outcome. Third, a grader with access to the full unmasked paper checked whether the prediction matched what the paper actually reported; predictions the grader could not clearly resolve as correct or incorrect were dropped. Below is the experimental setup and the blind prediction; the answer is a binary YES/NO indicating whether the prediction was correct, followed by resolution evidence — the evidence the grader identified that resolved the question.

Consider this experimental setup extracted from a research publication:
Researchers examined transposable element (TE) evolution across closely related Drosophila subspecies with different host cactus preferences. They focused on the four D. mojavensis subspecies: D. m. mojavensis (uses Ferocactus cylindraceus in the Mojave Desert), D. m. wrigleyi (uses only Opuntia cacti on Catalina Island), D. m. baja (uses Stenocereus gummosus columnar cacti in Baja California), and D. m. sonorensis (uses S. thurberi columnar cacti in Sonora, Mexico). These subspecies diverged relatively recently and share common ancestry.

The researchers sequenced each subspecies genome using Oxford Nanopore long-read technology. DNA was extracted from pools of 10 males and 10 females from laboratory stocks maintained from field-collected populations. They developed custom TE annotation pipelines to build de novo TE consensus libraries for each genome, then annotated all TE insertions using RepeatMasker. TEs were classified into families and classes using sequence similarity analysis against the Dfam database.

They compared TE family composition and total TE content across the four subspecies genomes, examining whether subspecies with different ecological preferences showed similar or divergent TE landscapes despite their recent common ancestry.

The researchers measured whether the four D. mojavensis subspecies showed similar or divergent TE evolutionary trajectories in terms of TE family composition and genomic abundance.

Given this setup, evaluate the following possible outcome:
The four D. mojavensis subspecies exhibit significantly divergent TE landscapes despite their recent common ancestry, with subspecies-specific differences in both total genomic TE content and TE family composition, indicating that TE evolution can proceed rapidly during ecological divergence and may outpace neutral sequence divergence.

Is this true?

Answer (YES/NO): YES